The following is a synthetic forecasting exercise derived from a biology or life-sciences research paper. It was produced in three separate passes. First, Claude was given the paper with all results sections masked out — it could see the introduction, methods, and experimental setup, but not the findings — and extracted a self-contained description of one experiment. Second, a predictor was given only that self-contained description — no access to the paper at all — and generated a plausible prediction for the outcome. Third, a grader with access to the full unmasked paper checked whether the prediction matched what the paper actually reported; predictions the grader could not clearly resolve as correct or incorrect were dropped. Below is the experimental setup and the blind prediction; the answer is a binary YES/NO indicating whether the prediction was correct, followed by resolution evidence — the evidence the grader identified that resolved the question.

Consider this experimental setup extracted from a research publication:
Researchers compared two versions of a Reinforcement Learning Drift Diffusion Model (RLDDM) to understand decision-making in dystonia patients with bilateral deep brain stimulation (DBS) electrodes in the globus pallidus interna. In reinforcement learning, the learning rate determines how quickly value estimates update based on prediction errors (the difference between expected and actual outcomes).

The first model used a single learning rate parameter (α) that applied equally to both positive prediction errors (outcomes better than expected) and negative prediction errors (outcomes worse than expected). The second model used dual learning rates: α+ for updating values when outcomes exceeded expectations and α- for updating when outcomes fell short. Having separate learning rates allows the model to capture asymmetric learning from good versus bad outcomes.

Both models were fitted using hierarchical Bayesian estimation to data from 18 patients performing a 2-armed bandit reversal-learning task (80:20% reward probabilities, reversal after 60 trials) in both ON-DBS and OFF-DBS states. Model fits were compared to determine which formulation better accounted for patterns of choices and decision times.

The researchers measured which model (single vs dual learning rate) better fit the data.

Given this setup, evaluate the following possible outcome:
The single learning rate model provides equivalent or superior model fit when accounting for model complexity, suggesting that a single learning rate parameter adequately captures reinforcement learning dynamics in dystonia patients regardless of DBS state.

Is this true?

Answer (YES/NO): NO